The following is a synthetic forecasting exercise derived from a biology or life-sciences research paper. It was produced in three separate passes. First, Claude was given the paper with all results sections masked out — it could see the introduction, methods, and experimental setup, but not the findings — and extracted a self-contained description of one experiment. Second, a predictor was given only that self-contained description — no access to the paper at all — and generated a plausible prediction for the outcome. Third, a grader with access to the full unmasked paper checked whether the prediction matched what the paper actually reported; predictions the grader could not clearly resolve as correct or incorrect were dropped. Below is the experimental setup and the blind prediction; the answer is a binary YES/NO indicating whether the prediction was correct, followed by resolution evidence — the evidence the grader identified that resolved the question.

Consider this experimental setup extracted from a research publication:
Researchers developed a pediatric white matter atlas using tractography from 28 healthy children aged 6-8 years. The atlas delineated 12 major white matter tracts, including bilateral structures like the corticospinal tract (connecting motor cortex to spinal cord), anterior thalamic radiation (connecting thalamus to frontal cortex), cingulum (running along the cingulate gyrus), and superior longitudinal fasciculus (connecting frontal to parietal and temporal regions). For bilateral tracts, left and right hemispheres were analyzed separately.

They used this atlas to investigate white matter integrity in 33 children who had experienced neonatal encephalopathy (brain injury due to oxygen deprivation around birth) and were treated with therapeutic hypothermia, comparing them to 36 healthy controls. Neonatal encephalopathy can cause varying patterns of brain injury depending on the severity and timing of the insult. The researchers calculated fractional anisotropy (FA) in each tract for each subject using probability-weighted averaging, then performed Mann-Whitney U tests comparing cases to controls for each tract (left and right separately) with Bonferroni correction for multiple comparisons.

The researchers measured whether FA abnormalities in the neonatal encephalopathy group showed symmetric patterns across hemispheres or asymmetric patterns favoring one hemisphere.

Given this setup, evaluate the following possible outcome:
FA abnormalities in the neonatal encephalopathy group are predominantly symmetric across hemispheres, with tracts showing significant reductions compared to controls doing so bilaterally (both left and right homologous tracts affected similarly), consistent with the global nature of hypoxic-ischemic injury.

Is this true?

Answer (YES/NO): NO